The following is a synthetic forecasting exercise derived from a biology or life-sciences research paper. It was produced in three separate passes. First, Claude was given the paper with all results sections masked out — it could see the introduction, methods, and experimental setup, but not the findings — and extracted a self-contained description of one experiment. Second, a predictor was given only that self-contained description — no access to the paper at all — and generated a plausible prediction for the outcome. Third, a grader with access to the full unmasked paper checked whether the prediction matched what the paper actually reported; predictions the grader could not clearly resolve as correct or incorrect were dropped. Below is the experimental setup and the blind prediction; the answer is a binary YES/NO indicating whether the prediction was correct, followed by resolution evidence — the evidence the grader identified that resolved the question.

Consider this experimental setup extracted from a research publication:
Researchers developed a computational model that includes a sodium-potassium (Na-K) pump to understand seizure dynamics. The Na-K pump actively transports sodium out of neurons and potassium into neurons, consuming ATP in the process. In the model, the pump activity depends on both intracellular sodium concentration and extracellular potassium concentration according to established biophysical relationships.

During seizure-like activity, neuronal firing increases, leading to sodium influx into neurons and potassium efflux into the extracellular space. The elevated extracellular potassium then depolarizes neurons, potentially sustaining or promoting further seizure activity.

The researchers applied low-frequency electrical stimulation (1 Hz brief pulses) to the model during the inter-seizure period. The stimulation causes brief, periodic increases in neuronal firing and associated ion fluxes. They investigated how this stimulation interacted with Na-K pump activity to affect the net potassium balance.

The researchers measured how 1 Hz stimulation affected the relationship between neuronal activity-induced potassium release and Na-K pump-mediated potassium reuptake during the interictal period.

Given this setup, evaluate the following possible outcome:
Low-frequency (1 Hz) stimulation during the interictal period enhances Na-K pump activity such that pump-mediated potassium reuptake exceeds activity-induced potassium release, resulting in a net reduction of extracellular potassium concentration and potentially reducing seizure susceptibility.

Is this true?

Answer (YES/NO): NO